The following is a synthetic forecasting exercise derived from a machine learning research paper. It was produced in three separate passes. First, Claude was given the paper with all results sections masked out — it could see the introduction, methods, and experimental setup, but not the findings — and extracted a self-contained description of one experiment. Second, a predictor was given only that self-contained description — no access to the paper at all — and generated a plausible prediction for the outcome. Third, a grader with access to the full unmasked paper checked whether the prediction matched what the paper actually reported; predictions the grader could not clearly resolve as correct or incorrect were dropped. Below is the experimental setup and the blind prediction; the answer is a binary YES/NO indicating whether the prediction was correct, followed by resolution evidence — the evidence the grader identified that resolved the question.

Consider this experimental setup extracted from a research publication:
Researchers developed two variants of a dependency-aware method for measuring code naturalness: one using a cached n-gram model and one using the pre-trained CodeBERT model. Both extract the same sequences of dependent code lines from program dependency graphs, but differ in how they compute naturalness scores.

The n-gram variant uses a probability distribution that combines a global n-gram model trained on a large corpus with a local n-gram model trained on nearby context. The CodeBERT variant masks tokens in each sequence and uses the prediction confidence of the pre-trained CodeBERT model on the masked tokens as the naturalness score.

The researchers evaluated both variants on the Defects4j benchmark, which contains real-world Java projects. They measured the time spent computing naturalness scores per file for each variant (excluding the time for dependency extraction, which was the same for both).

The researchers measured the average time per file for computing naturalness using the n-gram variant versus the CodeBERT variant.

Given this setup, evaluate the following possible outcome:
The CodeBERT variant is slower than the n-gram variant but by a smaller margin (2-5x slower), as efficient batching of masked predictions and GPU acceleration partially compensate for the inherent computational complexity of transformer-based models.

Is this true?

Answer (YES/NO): YES